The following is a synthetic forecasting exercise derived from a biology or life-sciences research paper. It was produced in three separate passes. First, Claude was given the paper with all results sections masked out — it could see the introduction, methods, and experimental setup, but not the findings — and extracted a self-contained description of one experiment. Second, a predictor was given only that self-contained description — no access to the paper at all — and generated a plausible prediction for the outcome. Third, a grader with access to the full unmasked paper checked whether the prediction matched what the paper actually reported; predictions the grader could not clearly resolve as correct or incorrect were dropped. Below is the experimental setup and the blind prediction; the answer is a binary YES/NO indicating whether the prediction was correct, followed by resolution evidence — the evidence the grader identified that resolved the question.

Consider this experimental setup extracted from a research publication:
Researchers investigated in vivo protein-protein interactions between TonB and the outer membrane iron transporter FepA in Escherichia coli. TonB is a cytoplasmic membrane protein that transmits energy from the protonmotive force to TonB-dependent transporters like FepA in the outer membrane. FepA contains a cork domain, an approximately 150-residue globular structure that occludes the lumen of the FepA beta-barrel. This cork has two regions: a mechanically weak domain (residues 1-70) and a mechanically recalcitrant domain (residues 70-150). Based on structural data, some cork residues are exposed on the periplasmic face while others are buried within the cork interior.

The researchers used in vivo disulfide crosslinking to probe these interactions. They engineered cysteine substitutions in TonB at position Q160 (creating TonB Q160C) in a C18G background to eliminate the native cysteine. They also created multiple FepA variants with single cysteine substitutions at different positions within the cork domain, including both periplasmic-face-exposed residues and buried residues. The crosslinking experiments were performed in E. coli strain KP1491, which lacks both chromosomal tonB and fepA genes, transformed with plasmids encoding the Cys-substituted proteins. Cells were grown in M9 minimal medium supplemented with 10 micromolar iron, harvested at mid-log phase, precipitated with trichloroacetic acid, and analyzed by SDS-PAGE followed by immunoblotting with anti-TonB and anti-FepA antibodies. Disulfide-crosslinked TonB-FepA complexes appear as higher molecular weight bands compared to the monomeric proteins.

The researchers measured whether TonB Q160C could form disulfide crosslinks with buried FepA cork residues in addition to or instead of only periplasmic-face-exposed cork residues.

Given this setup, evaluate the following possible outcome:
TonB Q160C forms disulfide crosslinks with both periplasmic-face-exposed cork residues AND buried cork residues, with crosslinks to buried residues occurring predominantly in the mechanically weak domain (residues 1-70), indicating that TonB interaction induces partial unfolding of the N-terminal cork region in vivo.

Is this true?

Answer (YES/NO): YES